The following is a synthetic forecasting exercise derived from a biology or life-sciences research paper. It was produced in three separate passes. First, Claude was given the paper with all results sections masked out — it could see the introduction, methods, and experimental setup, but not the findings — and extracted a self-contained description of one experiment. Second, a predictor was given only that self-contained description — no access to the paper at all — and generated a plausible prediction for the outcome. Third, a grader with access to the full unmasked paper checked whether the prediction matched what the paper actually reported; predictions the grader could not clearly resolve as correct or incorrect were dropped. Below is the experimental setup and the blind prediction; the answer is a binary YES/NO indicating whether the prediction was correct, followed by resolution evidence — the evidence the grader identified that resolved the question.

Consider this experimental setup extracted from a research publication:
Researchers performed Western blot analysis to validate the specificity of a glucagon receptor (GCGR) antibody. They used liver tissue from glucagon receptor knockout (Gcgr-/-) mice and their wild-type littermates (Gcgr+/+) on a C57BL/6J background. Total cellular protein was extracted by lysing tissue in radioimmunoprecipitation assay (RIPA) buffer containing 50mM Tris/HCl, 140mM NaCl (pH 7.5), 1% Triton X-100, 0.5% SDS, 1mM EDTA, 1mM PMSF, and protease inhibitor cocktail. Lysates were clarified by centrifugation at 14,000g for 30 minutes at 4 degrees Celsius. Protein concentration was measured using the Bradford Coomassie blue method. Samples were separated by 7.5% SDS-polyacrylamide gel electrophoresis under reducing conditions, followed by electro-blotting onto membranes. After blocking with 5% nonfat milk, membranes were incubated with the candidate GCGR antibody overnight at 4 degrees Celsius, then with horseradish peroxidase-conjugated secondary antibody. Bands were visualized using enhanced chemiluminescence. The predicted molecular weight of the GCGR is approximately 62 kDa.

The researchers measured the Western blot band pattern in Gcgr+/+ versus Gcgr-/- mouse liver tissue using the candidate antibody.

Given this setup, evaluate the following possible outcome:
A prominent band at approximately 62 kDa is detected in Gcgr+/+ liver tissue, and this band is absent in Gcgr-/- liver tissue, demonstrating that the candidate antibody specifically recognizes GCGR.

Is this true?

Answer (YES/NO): NO